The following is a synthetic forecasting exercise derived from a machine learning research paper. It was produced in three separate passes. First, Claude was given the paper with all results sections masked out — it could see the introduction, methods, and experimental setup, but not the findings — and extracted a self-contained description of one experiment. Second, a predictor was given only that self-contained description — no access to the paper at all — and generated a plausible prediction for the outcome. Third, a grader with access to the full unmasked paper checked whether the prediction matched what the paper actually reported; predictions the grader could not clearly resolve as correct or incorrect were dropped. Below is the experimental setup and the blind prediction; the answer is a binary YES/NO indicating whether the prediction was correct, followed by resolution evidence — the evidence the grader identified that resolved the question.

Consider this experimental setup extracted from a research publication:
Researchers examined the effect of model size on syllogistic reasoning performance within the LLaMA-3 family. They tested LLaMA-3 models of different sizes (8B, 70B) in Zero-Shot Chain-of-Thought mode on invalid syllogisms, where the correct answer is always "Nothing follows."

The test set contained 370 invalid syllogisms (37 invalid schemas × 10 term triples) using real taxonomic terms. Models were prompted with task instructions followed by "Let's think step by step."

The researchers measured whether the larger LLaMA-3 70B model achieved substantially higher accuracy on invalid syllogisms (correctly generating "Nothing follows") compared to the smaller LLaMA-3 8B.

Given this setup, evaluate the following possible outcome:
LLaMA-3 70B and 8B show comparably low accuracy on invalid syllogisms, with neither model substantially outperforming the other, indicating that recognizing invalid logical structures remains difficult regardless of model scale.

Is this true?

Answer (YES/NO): NO